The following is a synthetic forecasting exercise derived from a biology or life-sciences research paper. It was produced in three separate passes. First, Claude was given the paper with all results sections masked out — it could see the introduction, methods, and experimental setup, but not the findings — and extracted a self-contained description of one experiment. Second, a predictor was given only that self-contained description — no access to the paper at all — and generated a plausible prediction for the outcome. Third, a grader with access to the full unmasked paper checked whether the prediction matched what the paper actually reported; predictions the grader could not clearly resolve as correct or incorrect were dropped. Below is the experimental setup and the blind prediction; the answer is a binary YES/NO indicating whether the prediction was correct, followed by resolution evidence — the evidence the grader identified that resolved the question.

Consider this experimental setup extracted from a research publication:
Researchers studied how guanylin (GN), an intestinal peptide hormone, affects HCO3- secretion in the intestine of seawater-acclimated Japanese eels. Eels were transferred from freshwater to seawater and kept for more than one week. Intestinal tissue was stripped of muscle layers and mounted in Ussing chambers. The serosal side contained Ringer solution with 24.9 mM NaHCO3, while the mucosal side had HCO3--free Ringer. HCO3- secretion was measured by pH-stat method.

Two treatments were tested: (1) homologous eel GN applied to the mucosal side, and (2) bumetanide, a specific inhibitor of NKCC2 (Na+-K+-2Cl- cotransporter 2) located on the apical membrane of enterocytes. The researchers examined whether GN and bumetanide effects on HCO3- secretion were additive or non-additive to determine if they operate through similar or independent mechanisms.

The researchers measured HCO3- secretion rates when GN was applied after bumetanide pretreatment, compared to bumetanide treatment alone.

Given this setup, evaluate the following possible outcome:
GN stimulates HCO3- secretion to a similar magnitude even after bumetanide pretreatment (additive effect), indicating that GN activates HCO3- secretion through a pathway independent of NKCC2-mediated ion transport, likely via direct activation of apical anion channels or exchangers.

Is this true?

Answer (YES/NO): NO